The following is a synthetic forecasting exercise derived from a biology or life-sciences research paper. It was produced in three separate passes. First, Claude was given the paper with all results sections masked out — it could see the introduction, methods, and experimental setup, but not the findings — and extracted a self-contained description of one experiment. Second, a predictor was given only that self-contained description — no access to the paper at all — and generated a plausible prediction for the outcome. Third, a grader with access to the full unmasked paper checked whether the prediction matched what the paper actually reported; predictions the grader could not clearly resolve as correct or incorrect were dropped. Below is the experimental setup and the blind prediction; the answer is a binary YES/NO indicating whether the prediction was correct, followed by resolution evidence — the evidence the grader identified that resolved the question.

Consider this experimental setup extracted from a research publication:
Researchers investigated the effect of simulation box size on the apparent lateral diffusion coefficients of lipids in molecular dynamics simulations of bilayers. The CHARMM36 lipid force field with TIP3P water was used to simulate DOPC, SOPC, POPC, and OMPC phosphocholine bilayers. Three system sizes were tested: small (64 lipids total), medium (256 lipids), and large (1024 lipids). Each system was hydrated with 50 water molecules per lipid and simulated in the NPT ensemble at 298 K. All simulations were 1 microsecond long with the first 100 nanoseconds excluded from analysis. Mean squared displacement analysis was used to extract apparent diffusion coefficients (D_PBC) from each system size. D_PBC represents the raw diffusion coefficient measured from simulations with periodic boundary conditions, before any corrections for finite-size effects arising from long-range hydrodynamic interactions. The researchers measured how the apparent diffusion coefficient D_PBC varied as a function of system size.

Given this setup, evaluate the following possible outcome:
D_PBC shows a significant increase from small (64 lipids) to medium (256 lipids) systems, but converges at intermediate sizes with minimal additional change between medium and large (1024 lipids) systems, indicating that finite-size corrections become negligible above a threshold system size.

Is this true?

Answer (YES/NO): NO